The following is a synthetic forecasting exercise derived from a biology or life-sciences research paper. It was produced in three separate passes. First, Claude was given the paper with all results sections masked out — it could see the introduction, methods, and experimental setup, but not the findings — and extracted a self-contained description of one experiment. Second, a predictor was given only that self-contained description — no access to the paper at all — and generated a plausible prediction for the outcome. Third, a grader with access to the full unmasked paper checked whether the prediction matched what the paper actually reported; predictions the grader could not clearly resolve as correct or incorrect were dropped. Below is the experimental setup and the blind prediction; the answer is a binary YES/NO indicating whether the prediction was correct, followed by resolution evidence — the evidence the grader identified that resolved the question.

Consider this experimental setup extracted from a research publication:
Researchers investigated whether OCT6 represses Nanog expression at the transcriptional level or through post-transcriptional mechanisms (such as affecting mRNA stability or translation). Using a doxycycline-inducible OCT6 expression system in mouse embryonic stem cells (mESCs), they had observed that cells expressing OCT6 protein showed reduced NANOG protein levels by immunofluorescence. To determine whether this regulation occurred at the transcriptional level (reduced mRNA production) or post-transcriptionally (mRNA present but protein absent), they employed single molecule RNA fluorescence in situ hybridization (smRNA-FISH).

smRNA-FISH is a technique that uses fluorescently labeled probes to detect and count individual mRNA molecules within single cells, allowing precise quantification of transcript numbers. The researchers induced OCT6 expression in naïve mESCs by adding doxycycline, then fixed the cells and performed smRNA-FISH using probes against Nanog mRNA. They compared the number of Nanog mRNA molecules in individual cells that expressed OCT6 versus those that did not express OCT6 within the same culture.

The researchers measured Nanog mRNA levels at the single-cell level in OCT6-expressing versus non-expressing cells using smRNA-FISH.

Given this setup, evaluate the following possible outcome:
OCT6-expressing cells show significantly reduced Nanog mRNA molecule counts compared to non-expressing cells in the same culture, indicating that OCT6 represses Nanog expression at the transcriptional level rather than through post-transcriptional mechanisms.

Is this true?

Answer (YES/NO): YES